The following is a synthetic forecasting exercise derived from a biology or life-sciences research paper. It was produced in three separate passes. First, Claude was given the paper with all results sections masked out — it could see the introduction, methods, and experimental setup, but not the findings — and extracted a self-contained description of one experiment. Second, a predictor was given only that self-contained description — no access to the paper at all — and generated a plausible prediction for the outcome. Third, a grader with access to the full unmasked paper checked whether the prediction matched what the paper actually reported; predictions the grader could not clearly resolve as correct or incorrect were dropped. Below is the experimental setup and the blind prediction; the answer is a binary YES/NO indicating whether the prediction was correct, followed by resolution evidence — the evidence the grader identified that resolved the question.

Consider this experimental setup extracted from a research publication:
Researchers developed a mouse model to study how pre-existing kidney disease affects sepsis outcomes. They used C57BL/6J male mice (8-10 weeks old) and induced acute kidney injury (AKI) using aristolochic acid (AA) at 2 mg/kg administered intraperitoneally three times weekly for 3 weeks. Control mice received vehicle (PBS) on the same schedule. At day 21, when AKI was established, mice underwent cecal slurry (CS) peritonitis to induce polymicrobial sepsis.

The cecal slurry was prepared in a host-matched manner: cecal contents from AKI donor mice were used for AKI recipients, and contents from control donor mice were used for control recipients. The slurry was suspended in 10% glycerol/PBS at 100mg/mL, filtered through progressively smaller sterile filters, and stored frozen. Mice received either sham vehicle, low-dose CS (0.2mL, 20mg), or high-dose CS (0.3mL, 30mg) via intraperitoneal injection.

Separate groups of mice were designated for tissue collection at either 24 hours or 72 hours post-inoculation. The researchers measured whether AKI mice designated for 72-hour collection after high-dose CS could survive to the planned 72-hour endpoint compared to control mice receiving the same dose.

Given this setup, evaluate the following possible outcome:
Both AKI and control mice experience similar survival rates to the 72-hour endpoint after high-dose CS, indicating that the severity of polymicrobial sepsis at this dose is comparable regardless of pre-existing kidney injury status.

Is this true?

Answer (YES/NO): NO